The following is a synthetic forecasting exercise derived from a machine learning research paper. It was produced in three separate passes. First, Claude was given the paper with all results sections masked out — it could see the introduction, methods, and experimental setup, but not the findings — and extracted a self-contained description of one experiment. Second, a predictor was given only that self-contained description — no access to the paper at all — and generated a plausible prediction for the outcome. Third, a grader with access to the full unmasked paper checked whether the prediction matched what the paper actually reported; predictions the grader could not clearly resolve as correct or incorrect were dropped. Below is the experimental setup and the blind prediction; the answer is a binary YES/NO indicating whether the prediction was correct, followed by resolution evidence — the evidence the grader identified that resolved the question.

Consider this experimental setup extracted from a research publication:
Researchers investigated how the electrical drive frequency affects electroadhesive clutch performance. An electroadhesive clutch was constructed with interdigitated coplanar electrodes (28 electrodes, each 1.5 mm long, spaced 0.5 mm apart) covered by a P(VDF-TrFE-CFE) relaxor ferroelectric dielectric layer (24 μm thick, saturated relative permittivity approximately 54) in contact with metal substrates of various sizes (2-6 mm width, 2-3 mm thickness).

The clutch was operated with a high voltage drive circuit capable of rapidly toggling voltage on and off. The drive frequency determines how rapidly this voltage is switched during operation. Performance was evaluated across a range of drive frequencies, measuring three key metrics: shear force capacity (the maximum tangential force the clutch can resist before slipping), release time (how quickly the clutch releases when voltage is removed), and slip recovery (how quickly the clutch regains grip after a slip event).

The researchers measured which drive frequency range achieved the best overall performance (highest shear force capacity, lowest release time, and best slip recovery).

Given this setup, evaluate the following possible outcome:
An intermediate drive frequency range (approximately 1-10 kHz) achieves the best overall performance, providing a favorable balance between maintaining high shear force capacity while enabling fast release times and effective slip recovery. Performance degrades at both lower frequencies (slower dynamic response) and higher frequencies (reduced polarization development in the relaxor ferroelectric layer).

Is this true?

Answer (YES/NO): NO